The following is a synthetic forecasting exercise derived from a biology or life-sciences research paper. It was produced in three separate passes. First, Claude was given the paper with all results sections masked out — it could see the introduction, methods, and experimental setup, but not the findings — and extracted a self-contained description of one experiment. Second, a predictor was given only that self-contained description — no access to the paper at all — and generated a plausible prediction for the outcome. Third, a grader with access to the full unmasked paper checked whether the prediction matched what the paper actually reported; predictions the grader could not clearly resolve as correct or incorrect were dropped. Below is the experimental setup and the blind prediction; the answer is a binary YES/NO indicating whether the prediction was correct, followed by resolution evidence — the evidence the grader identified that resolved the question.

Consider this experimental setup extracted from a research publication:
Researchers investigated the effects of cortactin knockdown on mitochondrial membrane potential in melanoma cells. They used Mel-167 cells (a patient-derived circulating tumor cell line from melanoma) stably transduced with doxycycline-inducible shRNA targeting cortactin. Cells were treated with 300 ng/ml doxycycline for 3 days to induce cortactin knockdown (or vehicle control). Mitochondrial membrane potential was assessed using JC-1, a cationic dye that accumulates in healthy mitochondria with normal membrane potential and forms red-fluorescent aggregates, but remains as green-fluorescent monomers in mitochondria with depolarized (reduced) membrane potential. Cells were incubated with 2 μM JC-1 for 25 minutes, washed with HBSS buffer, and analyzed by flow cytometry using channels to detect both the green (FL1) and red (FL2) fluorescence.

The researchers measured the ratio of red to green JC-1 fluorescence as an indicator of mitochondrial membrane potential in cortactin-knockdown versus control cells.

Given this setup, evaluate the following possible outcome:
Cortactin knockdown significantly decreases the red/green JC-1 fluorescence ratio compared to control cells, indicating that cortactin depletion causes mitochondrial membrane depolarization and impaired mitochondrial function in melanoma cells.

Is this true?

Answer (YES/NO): YES